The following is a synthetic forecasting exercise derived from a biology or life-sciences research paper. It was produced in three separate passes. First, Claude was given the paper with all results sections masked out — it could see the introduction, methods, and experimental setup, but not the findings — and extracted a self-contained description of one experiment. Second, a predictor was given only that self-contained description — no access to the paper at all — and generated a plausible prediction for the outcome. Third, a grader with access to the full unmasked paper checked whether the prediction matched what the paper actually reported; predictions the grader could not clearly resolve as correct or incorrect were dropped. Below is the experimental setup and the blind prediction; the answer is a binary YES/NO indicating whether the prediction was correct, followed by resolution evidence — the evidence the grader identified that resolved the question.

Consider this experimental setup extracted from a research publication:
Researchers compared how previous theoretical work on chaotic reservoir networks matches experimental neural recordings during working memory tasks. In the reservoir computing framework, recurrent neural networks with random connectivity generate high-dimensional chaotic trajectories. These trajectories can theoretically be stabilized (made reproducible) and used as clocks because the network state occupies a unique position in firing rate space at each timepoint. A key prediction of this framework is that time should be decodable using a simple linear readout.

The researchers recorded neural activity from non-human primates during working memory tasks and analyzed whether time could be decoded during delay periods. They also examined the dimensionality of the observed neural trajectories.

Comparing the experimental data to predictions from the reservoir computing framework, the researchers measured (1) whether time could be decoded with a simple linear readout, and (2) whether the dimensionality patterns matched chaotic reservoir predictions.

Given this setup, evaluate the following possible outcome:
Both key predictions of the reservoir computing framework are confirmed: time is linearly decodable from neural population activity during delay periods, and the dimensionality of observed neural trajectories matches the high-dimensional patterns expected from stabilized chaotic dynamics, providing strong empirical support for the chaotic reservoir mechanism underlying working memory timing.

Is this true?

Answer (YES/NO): NO